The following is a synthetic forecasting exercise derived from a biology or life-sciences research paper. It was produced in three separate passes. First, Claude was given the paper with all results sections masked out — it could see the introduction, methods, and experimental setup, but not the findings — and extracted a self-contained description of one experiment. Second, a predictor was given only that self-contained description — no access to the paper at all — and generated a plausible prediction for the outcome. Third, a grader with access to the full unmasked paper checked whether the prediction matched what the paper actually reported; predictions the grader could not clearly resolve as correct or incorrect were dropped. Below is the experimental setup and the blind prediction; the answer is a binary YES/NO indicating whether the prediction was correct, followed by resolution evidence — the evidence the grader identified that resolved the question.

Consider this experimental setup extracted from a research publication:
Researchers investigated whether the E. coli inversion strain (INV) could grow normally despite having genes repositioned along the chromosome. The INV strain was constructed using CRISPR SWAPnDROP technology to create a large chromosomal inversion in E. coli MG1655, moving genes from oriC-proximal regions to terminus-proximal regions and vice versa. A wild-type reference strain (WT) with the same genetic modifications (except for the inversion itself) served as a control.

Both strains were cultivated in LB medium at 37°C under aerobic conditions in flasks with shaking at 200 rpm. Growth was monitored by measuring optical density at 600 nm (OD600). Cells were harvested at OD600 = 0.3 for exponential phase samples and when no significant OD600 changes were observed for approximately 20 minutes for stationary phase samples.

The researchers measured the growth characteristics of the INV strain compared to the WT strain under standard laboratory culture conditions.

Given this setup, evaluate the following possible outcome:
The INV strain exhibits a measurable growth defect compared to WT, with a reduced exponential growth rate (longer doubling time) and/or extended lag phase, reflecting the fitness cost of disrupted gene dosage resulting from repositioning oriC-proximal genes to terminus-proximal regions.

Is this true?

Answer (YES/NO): YES